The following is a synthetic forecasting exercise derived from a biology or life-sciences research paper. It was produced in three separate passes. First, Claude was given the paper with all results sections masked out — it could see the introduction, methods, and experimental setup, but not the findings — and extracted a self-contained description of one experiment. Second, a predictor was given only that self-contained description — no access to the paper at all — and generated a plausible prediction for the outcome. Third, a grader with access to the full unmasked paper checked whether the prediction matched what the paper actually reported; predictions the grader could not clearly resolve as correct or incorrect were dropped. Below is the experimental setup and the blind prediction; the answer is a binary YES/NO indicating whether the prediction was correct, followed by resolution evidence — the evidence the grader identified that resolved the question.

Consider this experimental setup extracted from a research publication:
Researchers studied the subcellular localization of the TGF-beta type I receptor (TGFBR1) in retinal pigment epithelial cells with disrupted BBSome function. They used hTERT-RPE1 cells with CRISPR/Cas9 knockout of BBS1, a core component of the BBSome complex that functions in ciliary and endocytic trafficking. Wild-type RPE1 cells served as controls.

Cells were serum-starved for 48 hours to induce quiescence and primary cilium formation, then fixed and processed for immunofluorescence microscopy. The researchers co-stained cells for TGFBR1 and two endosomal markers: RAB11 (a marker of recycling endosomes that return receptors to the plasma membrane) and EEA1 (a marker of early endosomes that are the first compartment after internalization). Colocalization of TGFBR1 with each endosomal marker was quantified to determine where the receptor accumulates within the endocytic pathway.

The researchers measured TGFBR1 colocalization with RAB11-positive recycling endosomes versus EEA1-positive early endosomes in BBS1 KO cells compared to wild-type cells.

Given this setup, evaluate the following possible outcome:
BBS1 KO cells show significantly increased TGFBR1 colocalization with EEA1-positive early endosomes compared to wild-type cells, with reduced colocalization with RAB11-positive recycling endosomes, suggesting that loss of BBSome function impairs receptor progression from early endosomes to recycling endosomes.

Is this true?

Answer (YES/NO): NO